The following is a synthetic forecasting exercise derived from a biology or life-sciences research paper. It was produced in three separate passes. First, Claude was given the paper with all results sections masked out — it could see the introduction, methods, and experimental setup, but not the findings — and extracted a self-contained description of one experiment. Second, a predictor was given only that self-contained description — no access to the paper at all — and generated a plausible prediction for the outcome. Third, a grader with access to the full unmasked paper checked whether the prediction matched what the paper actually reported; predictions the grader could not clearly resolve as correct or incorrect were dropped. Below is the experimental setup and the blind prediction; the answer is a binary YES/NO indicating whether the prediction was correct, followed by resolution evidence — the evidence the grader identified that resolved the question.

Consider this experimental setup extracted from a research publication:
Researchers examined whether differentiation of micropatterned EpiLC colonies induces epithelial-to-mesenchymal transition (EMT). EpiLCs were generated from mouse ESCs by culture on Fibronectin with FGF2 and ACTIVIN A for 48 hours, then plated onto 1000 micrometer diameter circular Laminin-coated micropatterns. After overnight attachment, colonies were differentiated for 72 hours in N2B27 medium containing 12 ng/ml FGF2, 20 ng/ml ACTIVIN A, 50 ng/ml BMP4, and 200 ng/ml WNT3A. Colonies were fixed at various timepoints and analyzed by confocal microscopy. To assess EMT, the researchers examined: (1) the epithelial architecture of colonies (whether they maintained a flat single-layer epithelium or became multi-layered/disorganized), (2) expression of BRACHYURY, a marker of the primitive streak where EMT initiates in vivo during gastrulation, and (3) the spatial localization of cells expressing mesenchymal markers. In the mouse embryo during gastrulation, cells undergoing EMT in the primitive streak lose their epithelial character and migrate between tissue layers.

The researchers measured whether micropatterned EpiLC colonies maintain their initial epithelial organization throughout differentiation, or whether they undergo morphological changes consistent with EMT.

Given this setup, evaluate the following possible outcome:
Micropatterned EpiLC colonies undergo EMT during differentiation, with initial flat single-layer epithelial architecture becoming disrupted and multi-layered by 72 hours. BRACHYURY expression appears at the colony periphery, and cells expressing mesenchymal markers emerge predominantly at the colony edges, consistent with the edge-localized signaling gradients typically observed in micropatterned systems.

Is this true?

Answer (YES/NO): YES